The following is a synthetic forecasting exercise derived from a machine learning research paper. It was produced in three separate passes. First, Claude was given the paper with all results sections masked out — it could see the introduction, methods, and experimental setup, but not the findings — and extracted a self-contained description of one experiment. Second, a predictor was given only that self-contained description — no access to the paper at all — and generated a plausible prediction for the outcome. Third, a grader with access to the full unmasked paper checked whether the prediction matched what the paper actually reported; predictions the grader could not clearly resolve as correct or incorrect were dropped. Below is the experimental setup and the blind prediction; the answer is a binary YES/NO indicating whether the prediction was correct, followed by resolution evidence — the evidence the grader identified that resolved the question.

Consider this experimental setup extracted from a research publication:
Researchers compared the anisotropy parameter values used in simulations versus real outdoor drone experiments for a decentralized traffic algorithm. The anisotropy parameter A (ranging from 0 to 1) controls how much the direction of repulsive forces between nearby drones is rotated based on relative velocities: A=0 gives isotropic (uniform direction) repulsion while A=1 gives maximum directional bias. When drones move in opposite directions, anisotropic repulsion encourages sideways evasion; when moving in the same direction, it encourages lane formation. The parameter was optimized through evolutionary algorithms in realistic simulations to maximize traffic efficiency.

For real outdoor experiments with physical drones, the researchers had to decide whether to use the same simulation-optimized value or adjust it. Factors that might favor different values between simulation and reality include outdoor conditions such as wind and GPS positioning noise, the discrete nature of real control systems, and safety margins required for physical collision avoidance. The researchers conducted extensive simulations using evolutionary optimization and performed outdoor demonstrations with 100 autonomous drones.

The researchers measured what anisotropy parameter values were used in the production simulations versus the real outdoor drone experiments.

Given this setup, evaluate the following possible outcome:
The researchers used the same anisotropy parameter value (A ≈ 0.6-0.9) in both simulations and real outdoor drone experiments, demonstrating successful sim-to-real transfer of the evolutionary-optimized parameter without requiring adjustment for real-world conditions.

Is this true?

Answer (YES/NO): NO